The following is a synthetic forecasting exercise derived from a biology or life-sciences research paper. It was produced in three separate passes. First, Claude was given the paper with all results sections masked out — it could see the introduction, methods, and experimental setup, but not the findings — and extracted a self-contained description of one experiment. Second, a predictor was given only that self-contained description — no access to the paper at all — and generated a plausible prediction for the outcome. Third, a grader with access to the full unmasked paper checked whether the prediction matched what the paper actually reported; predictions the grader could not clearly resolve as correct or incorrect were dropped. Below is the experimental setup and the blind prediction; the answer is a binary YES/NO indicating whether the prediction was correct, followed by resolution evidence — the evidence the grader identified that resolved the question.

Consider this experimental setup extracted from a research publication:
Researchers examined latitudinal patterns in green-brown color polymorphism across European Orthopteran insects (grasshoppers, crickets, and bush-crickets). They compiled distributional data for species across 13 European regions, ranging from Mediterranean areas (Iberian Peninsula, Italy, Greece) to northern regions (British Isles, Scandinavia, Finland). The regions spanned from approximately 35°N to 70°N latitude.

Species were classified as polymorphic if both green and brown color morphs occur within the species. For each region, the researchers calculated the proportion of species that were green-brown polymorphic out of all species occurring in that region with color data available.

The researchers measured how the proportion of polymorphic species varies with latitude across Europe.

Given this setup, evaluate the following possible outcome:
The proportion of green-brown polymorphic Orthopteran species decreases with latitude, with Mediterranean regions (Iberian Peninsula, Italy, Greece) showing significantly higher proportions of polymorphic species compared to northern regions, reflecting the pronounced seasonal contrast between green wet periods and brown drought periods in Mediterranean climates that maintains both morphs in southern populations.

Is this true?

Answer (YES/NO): NO